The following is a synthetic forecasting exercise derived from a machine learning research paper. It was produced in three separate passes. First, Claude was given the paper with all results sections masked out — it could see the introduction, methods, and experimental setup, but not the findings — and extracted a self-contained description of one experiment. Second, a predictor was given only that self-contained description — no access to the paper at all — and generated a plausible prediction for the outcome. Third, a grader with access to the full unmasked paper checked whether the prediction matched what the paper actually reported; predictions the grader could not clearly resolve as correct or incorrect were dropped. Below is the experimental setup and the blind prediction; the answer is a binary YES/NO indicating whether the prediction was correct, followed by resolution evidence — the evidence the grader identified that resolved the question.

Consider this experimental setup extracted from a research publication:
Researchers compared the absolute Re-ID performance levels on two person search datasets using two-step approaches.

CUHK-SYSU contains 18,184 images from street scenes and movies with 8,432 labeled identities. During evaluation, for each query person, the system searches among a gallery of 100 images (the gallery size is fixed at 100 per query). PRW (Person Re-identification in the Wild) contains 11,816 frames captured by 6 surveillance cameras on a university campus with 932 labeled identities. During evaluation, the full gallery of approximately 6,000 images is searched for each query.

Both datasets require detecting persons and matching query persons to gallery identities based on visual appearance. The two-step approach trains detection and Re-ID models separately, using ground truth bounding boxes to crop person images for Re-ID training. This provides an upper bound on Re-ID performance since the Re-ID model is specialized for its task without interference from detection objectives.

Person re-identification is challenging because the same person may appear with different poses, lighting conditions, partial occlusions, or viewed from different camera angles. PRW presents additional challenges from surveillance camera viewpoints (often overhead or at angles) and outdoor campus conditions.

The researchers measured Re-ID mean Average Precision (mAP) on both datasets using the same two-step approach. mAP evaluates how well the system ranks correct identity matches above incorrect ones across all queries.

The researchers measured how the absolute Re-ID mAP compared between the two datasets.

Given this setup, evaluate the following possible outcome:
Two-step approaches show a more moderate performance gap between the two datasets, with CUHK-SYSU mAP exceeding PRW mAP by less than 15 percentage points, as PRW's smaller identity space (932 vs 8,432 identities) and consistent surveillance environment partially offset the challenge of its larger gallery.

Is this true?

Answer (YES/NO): NO